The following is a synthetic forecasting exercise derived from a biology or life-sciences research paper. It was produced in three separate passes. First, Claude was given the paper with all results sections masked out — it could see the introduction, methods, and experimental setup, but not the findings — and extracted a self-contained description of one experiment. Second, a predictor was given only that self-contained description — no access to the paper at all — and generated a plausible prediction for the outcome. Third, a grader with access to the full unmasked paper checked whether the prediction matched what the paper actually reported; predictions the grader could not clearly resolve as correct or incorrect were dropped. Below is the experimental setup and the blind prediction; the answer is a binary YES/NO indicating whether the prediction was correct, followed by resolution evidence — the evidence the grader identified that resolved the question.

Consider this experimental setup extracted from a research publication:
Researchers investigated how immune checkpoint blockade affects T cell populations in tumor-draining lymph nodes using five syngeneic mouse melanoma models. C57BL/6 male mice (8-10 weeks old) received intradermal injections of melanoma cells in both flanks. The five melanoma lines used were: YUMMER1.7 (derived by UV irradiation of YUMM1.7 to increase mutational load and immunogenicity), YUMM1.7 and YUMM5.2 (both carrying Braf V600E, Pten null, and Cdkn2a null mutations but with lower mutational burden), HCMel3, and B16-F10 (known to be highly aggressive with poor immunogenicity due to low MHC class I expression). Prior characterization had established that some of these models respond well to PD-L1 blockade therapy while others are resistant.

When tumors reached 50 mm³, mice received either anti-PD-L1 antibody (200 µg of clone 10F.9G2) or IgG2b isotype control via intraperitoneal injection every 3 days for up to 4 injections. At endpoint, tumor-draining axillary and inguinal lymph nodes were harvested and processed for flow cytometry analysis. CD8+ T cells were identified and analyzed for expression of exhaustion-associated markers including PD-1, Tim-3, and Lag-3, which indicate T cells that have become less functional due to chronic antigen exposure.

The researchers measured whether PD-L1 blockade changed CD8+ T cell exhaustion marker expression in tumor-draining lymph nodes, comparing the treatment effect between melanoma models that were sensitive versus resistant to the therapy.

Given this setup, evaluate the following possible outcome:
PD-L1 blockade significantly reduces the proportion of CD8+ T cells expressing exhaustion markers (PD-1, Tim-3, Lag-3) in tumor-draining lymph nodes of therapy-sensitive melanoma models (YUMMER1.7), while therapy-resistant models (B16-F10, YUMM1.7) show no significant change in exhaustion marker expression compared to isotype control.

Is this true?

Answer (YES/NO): NO